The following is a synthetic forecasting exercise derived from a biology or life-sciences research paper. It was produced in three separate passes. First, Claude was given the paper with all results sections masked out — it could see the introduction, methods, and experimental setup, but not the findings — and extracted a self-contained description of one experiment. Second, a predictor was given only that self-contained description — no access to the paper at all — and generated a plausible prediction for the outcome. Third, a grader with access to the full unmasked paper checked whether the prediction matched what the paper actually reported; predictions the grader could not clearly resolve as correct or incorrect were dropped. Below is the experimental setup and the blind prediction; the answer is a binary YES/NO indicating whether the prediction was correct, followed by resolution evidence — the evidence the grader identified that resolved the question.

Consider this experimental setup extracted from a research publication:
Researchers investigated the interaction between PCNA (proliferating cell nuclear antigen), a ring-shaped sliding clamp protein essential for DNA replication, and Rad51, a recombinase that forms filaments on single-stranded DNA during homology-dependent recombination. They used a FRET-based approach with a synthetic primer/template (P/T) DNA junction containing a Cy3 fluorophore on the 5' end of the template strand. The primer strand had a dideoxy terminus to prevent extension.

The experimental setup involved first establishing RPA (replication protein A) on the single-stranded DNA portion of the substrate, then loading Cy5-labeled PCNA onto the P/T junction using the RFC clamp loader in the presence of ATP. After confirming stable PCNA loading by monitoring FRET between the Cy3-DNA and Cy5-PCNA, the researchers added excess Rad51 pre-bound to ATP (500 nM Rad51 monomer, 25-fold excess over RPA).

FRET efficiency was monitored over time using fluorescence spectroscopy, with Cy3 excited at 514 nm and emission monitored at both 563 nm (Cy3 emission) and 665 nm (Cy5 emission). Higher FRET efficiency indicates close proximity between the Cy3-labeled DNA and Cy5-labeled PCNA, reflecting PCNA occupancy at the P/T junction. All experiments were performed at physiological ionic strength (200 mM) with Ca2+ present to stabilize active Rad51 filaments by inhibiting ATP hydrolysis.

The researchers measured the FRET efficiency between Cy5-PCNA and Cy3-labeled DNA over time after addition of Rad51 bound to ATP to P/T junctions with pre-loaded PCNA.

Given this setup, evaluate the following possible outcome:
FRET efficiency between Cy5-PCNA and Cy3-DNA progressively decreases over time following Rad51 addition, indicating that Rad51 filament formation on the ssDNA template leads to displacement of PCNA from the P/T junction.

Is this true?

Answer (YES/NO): YES